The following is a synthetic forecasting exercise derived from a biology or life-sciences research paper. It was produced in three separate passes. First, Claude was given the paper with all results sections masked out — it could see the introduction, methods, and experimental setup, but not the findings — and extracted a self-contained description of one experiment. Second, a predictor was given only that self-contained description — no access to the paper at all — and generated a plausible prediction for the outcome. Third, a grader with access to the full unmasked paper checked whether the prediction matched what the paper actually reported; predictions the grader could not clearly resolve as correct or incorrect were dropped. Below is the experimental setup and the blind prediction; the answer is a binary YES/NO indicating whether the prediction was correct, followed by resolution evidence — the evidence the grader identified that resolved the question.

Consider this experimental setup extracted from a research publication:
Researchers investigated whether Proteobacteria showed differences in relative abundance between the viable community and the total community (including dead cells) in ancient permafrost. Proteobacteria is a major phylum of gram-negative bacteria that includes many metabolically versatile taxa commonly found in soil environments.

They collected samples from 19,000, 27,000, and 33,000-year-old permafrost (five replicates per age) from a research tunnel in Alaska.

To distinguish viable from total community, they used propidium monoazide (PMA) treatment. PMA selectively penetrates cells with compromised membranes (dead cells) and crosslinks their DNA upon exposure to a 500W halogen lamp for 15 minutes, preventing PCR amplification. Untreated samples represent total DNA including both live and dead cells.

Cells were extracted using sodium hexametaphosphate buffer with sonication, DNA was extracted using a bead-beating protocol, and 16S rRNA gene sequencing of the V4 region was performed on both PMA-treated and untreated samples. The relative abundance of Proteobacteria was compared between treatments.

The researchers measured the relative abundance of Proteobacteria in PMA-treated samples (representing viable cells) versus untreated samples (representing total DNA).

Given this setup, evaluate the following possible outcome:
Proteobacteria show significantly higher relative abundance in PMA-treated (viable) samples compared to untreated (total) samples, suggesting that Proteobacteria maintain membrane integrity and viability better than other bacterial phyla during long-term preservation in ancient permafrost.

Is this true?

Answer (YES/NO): NO